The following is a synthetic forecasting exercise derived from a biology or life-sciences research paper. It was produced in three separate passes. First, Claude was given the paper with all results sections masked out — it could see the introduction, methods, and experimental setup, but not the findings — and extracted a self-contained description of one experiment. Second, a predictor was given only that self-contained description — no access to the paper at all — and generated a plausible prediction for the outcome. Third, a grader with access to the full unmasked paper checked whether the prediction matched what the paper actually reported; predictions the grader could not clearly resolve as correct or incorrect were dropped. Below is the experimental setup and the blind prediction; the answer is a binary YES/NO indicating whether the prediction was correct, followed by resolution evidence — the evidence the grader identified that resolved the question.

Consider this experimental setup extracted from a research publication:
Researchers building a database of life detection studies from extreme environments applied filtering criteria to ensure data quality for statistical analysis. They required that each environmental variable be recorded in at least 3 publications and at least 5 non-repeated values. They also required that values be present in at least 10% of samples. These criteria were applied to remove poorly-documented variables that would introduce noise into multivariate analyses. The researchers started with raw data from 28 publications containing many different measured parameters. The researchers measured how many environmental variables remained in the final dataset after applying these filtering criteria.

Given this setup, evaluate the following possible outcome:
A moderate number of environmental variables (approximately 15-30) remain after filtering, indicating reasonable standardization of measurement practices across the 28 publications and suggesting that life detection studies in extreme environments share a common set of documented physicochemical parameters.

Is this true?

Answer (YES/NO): NO